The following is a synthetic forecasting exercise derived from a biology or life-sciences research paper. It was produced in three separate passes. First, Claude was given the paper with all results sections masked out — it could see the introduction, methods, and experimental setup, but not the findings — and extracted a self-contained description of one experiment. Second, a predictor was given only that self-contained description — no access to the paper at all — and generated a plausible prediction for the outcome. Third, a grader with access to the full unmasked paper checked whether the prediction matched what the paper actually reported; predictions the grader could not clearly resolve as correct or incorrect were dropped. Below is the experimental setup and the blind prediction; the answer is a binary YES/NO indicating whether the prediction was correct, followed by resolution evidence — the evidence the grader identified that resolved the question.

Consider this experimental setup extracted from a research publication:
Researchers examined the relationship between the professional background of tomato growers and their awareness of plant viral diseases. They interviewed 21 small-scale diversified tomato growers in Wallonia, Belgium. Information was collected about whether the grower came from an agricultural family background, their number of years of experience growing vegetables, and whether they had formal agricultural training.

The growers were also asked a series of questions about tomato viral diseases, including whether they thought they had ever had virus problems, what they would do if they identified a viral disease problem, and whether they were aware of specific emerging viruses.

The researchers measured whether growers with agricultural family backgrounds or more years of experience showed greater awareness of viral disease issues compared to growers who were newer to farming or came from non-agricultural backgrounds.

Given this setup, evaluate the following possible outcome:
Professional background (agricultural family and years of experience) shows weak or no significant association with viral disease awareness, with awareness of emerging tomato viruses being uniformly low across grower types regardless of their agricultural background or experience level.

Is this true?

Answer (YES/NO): YES